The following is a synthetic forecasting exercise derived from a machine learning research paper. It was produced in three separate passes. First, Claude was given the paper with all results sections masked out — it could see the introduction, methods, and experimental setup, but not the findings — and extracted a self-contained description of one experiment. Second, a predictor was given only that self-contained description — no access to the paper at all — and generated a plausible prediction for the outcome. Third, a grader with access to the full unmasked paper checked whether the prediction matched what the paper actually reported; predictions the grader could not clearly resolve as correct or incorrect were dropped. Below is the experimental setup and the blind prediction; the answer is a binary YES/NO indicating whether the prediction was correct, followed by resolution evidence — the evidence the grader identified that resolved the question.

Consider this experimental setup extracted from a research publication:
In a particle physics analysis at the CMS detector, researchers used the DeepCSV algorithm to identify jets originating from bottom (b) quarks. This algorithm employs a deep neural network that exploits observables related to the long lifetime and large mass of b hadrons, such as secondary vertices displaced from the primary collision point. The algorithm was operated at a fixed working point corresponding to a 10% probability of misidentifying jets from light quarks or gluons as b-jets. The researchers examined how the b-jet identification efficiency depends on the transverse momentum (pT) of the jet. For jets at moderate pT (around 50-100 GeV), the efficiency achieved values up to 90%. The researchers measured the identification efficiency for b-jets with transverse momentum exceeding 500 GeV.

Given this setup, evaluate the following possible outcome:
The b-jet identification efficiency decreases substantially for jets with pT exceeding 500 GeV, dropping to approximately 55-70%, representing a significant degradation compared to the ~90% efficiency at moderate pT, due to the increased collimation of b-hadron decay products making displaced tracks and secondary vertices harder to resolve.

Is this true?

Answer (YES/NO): YES